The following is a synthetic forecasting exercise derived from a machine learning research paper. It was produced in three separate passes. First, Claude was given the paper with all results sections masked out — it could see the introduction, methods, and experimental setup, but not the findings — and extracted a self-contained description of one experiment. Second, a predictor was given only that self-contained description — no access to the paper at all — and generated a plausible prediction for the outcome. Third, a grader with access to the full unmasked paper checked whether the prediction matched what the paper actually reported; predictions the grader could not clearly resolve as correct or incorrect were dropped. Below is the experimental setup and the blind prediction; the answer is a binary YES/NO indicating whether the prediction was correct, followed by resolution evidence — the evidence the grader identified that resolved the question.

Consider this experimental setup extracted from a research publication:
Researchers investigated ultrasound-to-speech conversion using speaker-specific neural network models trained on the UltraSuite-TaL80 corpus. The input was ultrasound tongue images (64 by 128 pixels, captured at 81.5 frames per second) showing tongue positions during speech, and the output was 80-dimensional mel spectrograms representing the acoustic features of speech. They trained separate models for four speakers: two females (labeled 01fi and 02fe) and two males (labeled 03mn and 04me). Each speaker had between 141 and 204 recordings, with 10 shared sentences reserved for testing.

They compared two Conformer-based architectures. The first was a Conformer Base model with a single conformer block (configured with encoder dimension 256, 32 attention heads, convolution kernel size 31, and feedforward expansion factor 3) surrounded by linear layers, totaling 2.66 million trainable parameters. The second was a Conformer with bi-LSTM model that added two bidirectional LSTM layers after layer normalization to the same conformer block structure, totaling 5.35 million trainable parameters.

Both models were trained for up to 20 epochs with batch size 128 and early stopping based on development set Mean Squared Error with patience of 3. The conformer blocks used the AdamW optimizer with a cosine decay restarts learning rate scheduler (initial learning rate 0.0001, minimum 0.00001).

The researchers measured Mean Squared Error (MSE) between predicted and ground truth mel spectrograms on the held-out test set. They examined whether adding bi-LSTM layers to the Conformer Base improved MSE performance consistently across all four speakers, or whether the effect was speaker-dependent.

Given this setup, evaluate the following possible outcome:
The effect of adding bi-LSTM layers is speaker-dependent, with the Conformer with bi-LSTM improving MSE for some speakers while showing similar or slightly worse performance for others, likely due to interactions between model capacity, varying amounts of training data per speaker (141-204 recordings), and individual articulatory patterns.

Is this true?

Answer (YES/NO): NO